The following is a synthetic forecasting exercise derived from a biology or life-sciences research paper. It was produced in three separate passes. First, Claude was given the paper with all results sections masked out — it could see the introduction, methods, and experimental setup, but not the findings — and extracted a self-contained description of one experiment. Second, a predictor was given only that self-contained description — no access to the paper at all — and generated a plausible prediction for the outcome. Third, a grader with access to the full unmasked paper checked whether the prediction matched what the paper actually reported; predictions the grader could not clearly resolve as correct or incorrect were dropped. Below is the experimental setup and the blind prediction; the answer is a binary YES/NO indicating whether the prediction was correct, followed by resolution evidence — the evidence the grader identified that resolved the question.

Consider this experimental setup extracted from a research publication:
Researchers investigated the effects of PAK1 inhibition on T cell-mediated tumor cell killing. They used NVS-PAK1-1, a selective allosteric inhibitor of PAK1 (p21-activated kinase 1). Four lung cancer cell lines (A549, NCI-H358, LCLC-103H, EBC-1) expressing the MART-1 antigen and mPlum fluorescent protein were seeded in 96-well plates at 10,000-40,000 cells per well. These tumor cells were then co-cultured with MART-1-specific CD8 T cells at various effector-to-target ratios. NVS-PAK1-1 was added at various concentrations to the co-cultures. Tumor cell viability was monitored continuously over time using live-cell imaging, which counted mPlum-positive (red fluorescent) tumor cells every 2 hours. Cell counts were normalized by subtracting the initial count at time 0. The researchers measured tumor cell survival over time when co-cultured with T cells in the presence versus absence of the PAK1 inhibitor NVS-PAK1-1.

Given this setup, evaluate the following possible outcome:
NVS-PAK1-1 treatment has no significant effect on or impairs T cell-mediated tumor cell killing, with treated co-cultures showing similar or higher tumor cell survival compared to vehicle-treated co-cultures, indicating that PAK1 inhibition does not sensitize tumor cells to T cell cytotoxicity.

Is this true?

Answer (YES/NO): NO